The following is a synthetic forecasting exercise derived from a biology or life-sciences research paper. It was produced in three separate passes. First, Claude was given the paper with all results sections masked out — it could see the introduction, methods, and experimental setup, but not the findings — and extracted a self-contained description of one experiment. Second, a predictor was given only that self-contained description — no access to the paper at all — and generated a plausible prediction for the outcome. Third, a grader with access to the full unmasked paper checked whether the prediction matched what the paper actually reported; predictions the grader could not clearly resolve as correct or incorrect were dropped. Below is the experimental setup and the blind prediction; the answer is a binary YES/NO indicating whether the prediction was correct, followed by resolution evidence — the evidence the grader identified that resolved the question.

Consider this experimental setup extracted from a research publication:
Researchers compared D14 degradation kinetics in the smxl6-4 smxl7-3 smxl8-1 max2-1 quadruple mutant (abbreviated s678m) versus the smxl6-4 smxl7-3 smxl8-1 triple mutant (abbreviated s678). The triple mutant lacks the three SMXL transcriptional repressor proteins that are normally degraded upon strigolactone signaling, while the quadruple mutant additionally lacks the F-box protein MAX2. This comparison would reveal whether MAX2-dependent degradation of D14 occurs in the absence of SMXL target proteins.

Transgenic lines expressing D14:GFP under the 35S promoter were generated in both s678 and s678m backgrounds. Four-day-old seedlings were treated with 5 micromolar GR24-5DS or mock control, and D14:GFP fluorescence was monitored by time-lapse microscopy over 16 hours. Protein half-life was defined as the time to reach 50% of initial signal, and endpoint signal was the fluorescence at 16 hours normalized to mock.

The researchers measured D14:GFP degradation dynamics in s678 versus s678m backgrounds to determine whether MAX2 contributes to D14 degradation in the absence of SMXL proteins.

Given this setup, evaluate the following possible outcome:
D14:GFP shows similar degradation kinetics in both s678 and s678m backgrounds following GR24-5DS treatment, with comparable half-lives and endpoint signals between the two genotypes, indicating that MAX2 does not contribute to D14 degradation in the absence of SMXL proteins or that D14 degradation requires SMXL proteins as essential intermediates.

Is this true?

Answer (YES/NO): NO